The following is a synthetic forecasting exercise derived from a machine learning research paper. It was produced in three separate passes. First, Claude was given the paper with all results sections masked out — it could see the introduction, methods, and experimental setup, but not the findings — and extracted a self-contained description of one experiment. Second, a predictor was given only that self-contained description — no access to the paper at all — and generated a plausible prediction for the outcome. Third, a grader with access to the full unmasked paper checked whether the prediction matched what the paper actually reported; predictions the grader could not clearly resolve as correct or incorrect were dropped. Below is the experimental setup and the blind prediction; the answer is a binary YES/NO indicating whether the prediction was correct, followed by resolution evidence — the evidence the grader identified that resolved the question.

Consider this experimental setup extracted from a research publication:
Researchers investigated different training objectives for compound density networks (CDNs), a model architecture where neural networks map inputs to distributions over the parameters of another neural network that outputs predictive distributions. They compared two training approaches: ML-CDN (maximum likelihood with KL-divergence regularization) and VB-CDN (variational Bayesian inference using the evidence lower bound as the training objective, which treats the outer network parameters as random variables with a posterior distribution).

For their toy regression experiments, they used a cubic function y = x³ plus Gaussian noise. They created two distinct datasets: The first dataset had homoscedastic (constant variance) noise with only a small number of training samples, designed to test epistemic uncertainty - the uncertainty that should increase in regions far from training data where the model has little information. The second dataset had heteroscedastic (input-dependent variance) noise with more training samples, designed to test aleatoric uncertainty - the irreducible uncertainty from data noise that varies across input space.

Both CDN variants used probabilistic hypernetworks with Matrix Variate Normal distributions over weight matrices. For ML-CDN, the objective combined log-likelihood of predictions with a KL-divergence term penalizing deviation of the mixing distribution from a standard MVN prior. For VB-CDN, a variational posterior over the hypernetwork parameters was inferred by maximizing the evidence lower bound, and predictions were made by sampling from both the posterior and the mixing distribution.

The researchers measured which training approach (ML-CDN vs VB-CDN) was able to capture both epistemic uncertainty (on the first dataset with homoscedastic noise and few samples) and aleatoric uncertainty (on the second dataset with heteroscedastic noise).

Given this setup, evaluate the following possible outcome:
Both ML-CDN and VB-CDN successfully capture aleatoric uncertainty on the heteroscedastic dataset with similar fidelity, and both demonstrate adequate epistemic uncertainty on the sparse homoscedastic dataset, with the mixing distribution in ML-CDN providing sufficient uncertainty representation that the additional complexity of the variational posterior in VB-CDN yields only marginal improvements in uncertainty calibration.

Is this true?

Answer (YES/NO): NO